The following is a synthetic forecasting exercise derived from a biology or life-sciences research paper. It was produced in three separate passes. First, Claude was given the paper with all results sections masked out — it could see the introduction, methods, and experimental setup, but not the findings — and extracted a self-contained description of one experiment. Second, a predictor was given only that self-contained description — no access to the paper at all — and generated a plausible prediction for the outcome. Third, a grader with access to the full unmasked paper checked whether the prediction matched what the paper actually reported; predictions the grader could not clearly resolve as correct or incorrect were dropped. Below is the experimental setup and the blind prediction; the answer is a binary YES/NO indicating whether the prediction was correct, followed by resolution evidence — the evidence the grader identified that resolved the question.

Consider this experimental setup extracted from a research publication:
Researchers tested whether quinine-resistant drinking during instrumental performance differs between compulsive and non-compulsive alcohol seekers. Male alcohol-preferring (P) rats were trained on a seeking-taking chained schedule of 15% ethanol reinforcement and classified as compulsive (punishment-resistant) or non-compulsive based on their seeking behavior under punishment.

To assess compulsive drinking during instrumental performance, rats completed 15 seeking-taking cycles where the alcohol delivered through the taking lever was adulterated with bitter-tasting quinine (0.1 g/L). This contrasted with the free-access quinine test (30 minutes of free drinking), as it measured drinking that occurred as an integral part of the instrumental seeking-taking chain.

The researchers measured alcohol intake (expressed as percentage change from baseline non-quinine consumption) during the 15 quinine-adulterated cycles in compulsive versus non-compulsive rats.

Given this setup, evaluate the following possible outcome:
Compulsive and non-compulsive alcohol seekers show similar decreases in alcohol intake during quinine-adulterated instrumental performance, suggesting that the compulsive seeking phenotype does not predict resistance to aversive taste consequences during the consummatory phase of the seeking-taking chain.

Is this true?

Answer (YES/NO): NO